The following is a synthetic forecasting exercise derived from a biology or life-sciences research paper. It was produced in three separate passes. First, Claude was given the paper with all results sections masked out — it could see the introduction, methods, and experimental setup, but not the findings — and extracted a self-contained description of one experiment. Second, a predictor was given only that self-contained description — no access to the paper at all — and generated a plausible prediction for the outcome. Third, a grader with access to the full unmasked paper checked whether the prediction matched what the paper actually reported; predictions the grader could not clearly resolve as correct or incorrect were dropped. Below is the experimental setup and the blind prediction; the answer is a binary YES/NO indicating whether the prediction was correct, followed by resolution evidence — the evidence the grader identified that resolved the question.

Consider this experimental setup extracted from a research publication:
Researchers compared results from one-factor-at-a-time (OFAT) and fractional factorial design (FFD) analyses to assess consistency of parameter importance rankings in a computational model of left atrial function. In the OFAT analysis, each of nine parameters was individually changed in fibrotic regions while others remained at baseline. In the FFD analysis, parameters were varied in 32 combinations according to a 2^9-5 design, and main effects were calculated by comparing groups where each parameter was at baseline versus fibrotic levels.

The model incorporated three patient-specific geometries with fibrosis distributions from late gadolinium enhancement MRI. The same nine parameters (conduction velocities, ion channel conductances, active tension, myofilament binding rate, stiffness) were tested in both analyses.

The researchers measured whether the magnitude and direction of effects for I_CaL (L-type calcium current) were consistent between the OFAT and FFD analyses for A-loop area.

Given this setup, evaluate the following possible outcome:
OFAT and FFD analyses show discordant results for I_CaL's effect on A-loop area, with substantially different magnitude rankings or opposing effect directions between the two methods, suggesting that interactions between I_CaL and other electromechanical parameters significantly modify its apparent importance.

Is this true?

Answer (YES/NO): NO